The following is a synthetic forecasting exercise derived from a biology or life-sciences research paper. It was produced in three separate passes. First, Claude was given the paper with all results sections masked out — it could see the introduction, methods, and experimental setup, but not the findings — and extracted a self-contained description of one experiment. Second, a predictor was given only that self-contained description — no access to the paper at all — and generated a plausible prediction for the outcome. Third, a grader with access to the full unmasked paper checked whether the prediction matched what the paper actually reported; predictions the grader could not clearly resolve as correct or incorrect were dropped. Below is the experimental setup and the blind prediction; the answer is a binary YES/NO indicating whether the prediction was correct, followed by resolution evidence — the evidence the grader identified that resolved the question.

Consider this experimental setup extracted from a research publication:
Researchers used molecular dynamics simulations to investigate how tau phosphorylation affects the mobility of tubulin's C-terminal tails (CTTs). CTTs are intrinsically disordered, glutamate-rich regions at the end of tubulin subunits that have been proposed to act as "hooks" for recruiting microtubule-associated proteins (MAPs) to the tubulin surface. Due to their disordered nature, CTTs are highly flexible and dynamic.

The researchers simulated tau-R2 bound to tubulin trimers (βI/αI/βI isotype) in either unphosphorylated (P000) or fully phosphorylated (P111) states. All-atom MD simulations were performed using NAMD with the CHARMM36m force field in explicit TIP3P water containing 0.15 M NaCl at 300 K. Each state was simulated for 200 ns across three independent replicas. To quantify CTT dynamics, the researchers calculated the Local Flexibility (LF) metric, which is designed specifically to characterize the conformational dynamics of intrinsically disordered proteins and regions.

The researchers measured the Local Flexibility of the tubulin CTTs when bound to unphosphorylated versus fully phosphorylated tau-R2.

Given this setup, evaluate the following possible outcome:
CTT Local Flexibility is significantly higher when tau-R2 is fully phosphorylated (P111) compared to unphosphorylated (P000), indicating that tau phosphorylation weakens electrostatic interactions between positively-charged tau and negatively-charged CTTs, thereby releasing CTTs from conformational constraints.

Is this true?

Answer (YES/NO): NO